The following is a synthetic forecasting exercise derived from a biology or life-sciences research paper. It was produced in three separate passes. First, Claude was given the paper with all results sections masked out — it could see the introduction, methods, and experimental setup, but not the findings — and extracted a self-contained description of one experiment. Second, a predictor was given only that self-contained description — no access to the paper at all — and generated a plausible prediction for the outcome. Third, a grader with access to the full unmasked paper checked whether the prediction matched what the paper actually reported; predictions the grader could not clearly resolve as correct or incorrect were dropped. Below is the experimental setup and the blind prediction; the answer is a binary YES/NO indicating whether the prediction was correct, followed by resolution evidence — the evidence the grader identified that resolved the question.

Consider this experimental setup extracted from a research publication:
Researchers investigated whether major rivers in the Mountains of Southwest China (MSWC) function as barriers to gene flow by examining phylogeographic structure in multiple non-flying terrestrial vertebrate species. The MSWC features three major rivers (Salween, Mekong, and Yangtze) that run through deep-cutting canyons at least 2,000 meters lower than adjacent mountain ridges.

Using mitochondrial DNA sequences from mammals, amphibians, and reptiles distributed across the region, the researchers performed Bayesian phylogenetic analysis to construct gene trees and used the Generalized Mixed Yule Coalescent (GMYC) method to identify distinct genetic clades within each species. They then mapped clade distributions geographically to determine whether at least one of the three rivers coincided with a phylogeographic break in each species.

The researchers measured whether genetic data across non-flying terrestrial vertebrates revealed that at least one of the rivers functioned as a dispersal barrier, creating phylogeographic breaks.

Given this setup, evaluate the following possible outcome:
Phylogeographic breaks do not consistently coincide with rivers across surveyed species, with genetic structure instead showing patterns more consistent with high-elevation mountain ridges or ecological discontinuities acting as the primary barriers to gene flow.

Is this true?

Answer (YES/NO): NO